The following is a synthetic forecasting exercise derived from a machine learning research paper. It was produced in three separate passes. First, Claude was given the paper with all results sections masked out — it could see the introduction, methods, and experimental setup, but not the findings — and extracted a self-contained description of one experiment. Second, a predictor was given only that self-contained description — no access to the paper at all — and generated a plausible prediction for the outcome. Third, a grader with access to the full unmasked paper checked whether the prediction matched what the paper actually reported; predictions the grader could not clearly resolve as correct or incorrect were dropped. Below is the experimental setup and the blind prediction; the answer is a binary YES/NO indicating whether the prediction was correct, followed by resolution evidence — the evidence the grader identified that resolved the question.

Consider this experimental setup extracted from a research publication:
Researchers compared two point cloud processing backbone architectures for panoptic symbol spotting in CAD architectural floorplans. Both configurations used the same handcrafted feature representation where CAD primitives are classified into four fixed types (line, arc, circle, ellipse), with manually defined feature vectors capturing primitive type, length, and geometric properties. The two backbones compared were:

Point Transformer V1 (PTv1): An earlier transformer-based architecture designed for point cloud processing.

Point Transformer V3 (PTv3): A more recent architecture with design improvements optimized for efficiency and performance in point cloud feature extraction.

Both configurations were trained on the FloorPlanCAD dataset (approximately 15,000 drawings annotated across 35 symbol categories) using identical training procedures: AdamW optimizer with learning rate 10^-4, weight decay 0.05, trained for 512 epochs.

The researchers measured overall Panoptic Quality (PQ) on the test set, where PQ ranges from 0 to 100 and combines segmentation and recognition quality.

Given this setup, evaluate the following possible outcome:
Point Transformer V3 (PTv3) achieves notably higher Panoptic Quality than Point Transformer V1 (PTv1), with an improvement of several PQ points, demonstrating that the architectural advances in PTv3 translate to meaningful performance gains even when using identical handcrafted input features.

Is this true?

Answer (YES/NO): NO